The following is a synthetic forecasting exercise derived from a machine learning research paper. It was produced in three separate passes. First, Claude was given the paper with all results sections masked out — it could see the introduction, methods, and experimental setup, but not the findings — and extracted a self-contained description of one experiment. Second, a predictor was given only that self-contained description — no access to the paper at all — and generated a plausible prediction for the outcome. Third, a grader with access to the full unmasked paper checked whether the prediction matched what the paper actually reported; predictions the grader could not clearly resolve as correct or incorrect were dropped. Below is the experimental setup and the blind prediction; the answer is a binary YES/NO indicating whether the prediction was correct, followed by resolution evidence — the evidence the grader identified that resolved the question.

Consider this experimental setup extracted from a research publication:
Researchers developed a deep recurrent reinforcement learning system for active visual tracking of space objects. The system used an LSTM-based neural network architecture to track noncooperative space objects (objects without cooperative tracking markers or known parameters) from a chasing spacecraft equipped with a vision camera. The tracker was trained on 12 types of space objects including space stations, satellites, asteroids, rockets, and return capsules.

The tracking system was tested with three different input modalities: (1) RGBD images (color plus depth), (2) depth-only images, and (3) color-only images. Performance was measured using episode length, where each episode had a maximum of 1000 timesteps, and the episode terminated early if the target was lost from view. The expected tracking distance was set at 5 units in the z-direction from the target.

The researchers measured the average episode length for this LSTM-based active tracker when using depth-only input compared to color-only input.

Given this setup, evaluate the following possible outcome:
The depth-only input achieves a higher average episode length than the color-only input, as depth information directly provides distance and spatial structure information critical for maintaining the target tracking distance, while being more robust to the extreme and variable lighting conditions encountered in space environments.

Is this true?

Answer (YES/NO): YES